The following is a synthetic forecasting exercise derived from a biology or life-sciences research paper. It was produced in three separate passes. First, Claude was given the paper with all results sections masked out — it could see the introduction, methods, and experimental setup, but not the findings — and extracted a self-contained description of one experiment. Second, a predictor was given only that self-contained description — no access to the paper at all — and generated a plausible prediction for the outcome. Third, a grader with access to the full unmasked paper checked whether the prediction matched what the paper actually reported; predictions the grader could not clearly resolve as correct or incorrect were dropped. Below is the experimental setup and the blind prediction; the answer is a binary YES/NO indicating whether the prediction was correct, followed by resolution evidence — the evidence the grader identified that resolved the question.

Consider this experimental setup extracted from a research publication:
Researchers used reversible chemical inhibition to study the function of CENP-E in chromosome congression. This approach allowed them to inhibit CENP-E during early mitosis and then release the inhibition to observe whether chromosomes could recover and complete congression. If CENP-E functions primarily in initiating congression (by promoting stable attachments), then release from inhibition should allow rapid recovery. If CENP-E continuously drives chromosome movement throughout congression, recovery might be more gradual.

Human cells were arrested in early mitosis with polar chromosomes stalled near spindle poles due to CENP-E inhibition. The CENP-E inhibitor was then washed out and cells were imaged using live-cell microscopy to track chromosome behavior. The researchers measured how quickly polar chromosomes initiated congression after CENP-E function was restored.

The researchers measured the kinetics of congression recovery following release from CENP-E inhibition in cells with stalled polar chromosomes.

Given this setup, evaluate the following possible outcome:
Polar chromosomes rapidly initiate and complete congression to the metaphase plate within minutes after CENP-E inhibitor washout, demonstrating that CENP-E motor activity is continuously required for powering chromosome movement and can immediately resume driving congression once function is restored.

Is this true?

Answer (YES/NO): NO